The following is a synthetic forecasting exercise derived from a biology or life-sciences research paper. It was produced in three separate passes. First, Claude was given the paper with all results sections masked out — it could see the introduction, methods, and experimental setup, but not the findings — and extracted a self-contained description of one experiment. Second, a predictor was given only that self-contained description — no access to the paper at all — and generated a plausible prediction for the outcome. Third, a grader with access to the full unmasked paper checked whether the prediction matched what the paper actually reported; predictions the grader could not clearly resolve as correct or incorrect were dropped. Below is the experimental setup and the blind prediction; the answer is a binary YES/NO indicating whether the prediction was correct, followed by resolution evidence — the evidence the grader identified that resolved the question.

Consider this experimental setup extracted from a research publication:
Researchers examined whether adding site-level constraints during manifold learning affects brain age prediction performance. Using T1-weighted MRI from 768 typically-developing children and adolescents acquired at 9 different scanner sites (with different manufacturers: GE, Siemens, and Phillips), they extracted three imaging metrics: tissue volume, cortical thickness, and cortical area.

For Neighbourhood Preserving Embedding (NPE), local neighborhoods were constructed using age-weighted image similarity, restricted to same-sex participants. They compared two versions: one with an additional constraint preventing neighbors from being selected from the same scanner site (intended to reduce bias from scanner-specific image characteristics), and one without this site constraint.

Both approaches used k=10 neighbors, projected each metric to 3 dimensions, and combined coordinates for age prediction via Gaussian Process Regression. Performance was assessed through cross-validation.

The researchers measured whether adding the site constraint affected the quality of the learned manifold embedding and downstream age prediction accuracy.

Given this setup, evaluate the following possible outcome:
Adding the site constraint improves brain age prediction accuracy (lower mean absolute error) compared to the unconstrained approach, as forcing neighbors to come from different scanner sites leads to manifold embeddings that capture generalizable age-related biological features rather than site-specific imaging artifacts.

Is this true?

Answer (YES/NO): NO